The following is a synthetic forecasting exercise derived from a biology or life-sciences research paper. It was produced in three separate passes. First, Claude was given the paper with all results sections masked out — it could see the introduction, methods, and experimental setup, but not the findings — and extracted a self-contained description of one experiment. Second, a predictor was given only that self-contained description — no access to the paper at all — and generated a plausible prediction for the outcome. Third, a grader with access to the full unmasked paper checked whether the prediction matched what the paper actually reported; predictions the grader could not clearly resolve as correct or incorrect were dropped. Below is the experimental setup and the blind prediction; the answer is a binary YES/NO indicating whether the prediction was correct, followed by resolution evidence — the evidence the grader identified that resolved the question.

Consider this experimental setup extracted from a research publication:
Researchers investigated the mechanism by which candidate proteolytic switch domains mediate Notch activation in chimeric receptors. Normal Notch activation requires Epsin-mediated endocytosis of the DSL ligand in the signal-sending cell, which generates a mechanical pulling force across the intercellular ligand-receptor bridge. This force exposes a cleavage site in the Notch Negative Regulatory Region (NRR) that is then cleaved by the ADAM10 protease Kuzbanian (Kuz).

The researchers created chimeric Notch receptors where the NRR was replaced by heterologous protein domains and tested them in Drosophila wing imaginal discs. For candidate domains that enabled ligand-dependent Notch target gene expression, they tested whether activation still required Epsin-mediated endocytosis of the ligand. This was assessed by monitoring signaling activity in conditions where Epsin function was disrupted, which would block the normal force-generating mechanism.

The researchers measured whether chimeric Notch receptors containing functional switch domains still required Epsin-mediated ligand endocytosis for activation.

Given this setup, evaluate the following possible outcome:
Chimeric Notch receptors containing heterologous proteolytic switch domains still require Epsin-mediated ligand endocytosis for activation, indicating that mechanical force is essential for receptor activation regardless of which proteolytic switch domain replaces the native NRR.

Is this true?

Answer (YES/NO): NO